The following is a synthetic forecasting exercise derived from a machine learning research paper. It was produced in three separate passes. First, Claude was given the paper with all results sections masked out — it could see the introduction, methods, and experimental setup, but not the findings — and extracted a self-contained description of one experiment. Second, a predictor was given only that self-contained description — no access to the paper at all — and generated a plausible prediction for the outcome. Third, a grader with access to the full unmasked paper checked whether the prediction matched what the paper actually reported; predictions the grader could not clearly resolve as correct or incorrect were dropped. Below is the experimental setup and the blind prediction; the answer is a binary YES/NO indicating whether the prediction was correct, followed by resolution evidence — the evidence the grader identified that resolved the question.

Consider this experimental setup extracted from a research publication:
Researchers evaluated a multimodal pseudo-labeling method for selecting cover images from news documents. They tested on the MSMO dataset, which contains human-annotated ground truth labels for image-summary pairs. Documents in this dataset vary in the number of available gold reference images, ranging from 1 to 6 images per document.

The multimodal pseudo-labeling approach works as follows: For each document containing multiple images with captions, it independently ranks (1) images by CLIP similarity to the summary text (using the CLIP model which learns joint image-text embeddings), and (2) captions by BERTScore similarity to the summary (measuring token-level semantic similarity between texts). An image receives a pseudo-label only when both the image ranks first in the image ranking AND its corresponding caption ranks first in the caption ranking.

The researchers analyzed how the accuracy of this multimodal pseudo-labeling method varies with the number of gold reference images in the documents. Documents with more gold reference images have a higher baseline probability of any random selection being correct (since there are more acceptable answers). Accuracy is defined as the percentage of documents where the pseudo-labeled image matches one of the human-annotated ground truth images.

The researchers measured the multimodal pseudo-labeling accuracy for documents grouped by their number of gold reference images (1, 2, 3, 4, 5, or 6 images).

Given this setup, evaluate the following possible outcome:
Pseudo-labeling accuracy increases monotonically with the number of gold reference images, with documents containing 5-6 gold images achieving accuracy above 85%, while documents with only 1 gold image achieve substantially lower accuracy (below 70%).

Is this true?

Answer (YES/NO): NO